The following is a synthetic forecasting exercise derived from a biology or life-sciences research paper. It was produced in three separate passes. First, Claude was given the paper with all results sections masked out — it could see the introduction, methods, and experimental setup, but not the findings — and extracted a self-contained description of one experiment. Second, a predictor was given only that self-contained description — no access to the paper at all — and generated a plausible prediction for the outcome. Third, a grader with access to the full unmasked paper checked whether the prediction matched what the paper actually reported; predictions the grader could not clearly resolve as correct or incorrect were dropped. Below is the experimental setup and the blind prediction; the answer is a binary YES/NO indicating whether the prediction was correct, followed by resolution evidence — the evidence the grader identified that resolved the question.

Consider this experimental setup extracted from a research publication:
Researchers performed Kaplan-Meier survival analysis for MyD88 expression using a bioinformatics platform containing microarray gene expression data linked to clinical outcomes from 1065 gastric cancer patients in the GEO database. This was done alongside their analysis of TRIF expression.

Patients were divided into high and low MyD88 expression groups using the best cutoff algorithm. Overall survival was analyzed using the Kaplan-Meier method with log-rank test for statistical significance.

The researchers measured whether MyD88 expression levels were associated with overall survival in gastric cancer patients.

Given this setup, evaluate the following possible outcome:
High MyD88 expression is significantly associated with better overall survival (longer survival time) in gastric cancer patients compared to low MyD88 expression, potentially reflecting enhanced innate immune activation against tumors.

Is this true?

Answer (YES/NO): YES